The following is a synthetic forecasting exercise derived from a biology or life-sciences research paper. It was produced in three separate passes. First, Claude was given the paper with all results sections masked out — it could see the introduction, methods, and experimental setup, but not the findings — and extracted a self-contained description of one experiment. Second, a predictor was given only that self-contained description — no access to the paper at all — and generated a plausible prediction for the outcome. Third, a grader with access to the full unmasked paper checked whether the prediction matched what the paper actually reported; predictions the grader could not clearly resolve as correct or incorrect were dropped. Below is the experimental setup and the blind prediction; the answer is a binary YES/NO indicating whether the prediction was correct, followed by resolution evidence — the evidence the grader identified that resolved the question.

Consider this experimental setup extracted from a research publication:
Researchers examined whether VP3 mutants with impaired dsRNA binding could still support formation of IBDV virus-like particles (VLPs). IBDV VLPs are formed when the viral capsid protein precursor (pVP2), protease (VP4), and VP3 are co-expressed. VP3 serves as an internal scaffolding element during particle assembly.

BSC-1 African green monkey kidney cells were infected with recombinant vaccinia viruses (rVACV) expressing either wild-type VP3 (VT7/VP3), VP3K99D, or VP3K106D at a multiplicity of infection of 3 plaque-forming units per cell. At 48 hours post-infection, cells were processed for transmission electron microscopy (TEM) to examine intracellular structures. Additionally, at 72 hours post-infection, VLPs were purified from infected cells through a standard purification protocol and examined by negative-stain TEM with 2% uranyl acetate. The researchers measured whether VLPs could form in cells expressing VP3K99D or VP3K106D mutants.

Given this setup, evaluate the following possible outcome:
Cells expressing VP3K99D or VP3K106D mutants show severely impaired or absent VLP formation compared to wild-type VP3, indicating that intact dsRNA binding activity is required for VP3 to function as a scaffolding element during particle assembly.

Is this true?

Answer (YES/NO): NO